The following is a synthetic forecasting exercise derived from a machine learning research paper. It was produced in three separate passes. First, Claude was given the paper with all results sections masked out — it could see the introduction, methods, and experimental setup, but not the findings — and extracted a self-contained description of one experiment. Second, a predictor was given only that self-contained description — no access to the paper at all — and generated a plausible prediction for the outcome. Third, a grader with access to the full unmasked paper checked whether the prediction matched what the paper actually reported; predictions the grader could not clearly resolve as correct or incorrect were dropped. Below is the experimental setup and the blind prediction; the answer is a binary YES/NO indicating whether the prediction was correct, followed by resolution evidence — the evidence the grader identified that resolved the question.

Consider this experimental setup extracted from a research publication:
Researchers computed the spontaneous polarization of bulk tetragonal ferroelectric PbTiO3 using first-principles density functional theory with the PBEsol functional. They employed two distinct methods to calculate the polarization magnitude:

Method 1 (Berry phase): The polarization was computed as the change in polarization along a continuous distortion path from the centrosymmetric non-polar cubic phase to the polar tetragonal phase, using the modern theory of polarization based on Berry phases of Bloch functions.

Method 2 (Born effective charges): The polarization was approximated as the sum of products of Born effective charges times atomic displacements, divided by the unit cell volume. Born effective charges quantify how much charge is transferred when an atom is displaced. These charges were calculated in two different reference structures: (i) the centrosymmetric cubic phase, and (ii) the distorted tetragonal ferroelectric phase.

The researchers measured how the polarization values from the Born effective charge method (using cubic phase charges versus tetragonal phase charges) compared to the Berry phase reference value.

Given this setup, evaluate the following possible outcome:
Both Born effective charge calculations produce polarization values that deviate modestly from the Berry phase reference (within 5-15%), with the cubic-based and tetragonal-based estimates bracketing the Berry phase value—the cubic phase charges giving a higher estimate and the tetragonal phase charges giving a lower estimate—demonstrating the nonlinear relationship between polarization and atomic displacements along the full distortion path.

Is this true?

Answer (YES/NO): NO